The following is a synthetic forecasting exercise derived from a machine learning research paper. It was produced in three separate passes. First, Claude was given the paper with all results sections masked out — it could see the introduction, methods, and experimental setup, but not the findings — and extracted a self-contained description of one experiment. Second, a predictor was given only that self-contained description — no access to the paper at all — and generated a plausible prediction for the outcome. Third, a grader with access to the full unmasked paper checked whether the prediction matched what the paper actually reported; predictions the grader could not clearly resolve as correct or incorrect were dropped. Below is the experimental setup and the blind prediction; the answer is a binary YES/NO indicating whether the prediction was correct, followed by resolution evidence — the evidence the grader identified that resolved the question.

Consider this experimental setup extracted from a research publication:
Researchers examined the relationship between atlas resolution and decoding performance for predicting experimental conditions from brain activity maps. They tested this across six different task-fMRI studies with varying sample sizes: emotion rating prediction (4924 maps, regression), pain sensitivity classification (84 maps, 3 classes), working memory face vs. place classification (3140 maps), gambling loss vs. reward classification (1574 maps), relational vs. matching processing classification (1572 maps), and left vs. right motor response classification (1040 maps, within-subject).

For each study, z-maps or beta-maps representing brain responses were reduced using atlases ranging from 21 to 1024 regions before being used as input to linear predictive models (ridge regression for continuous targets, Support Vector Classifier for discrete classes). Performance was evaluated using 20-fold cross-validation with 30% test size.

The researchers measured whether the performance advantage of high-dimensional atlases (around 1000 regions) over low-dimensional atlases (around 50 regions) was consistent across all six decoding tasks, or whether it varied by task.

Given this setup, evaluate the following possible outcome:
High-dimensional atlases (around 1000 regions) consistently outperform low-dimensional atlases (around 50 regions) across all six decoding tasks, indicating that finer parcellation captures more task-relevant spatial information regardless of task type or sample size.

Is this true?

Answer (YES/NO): YES